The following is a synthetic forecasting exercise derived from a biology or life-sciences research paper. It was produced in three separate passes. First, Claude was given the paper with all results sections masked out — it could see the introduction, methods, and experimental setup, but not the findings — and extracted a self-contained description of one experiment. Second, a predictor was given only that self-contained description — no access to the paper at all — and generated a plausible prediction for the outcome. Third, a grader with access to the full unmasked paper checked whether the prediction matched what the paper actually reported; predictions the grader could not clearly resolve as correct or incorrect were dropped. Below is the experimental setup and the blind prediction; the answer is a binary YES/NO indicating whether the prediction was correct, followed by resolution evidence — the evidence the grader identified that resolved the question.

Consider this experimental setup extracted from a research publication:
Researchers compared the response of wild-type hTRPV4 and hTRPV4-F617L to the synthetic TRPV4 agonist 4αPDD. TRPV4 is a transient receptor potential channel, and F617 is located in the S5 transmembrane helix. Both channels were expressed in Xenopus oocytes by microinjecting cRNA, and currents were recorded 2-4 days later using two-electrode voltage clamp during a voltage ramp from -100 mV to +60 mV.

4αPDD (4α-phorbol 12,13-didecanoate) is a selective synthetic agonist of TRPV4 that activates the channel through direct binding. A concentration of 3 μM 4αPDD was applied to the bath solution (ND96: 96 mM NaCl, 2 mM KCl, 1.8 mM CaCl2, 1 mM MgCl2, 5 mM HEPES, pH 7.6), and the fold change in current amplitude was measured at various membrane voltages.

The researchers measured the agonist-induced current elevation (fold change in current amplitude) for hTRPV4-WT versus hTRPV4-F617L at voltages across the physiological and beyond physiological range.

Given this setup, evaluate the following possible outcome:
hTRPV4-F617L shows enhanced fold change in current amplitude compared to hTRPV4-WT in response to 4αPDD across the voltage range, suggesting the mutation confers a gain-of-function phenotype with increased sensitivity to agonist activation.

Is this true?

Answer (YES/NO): NO